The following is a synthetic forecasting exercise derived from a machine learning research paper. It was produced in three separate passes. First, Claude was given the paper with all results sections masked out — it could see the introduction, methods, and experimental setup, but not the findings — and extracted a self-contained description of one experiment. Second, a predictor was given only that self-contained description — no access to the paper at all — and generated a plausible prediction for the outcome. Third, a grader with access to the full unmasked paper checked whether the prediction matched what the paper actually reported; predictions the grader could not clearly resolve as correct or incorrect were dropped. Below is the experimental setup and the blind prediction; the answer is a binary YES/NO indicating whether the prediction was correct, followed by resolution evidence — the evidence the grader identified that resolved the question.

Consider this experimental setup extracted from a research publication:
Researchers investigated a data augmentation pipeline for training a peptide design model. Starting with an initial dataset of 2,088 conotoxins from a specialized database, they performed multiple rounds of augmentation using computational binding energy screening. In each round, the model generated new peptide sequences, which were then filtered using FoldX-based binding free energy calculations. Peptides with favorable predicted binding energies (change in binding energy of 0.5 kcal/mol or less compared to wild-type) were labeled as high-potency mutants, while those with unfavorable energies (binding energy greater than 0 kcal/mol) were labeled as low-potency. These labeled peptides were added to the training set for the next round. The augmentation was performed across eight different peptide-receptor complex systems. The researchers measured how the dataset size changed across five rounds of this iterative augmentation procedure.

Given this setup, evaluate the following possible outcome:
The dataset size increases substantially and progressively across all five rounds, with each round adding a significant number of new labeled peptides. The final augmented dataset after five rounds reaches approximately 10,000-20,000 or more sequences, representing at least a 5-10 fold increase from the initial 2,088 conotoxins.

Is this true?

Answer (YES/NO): YES